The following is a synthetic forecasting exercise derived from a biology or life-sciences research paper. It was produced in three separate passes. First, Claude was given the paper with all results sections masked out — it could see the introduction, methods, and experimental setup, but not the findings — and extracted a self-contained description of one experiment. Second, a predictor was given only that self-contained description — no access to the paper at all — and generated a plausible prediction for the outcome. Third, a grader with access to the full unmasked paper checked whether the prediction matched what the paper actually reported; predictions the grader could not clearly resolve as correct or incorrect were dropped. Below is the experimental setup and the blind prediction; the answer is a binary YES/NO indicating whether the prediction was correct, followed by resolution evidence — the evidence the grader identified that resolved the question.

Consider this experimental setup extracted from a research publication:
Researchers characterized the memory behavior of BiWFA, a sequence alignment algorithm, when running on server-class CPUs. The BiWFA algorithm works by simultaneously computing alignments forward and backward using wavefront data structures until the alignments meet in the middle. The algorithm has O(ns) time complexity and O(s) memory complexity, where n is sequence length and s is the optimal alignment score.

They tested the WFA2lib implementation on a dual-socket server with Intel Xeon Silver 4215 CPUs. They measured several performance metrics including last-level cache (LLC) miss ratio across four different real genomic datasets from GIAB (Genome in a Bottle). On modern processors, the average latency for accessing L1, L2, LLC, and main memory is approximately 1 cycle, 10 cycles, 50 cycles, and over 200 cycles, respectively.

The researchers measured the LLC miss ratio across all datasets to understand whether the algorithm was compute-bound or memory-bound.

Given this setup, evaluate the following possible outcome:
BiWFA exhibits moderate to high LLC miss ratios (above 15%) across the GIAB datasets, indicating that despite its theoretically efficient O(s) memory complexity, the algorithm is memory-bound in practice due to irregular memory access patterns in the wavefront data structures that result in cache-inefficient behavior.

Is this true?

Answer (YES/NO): YES